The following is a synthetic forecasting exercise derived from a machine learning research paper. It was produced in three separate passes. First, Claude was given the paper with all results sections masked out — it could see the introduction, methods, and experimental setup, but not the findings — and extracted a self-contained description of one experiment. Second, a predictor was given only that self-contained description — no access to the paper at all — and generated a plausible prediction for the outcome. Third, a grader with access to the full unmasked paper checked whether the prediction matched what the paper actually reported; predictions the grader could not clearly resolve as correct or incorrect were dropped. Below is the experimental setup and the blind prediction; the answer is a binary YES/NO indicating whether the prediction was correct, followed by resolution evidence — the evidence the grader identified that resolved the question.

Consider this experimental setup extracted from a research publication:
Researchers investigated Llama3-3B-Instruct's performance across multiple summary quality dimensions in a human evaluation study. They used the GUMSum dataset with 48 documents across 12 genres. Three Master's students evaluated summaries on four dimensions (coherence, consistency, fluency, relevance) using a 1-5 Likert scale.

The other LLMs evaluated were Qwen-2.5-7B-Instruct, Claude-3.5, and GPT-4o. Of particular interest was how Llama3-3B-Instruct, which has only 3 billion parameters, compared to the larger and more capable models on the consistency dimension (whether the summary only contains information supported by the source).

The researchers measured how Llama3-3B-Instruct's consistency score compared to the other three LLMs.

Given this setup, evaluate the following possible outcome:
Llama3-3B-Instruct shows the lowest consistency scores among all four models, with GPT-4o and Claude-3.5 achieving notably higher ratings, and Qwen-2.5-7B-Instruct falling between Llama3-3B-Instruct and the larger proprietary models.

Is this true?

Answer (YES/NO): YES